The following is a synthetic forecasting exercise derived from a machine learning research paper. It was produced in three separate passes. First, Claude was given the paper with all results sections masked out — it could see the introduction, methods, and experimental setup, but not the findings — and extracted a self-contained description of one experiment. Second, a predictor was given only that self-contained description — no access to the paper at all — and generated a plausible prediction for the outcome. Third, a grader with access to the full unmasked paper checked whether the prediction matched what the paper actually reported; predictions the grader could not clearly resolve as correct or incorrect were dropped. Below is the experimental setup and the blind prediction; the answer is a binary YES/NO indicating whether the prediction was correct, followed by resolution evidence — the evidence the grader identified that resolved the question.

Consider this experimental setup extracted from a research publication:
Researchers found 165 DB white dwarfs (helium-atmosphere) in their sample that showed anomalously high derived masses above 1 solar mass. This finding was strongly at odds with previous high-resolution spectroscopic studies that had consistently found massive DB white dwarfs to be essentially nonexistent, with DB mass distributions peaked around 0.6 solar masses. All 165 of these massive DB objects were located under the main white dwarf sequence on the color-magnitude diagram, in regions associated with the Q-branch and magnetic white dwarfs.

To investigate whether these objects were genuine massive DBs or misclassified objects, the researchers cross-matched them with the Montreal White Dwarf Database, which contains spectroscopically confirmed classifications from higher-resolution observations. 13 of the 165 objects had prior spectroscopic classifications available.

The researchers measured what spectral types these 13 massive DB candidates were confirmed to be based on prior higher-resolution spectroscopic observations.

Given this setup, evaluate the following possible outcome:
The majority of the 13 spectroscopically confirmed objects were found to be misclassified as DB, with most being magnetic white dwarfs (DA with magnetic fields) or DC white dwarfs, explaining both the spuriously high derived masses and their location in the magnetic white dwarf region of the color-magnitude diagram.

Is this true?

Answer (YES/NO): NO